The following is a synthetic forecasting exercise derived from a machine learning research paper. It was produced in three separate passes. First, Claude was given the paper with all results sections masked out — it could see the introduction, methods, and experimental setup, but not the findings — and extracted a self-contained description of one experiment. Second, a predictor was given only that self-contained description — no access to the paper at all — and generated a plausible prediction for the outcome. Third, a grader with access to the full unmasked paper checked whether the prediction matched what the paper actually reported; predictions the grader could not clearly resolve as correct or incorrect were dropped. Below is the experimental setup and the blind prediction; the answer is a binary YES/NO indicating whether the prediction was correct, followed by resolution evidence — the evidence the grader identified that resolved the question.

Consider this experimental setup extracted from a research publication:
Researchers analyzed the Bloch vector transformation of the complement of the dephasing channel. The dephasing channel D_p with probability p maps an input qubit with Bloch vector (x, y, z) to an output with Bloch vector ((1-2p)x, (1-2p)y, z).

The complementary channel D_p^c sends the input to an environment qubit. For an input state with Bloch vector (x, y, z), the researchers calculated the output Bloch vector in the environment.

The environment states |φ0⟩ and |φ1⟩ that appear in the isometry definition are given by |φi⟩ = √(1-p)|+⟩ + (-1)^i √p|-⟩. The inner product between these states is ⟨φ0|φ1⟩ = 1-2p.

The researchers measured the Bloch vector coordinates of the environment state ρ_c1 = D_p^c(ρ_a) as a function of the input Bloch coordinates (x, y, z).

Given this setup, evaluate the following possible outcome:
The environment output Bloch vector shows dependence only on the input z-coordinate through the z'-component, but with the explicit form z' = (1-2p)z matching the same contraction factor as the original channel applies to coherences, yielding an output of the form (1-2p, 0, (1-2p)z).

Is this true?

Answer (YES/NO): NO